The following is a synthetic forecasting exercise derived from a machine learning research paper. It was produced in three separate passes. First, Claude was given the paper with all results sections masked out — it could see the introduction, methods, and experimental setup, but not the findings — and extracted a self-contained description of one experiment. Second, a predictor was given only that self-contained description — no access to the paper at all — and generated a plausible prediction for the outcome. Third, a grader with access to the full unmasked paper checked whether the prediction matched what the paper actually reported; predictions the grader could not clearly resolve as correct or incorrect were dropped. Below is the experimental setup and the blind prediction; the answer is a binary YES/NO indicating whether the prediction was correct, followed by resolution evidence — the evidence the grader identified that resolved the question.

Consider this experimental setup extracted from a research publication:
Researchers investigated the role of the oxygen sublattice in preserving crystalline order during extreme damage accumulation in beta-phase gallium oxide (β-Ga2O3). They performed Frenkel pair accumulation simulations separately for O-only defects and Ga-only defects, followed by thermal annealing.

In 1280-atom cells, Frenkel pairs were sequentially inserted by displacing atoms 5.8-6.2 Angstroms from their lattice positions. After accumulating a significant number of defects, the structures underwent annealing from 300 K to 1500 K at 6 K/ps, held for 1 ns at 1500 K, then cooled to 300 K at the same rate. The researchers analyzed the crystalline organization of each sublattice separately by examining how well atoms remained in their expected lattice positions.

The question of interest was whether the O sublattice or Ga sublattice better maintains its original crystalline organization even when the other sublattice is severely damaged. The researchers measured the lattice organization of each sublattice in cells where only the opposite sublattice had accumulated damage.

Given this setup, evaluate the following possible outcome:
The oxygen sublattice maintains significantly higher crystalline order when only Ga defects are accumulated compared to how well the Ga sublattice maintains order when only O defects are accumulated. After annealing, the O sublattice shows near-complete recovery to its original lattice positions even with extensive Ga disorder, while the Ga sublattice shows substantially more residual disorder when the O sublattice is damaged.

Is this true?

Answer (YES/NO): NO